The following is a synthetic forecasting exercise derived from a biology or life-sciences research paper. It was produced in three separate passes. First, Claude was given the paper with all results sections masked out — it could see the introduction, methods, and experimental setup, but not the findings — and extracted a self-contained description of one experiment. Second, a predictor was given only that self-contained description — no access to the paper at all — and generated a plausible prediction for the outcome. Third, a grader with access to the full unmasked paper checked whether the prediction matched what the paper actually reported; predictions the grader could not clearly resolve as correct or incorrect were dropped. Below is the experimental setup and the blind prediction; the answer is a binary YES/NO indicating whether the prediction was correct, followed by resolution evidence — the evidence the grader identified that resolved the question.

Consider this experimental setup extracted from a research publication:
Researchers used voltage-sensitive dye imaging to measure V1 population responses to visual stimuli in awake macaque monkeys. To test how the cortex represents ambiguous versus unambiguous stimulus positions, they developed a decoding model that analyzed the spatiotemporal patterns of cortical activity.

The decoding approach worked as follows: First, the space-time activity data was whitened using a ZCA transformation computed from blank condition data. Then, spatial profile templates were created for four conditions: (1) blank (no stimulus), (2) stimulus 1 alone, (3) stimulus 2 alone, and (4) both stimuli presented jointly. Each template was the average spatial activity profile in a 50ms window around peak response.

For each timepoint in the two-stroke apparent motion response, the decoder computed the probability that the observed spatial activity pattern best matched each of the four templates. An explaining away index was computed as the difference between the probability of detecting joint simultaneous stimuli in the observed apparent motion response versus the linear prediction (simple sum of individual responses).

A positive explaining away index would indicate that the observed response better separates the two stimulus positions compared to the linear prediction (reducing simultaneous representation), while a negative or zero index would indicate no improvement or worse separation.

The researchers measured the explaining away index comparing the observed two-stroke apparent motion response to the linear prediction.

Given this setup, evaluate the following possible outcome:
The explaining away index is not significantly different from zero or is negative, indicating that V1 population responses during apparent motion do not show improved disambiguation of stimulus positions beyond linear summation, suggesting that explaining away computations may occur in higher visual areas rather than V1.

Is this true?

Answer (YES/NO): NO